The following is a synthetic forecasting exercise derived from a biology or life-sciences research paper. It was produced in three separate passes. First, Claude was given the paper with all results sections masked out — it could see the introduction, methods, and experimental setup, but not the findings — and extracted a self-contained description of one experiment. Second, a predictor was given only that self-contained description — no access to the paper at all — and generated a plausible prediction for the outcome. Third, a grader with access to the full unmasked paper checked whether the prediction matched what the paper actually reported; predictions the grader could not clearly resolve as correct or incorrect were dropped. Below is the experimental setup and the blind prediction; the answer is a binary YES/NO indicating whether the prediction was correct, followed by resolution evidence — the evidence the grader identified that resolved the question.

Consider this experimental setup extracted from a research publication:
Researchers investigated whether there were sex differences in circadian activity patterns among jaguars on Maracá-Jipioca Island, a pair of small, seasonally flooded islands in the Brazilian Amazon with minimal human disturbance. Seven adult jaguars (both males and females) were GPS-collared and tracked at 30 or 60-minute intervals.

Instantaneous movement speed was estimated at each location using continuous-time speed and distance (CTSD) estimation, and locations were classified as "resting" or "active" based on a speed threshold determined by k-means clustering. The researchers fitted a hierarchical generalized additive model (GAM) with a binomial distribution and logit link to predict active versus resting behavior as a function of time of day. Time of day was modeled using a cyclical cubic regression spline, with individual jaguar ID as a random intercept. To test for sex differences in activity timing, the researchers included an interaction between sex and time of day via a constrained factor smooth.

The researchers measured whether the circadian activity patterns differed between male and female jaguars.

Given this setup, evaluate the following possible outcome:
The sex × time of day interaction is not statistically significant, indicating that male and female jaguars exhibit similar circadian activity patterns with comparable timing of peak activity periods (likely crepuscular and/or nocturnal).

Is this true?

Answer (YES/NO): NO